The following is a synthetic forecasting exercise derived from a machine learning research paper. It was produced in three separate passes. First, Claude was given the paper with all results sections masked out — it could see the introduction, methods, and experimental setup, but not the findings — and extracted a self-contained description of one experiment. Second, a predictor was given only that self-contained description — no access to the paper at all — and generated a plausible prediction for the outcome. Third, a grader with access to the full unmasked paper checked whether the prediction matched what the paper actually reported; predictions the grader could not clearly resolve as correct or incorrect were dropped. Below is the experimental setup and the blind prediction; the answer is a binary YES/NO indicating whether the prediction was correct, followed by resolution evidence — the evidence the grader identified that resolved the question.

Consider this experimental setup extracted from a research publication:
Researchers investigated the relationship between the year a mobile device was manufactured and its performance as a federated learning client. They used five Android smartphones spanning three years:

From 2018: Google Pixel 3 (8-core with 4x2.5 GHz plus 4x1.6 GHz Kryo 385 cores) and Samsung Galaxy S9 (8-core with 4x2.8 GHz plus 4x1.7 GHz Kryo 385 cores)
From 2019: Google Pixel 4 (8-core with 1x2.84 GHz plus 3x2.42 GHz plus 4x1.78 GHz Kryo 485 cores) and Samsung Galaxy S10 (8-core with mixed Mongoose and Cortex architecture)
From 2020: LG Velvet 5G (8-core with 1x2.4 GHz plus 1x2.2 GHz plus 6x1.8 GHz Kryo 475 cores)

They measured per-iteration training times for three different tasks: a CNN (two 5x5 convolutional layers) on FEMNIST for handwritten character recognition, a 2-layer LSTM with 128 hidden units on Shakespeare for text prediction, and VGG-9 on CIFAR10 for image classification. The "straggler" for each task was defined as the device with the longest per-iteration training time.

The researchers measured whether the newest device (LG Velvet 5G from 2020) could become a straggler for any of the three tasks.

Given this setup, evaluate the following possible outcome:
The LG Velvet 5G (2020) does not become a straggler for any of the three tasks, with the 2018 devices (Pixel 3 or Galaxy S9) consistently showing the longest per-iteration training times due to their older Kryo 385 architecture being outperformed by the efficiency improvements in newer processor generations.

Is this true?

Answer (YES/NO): NO